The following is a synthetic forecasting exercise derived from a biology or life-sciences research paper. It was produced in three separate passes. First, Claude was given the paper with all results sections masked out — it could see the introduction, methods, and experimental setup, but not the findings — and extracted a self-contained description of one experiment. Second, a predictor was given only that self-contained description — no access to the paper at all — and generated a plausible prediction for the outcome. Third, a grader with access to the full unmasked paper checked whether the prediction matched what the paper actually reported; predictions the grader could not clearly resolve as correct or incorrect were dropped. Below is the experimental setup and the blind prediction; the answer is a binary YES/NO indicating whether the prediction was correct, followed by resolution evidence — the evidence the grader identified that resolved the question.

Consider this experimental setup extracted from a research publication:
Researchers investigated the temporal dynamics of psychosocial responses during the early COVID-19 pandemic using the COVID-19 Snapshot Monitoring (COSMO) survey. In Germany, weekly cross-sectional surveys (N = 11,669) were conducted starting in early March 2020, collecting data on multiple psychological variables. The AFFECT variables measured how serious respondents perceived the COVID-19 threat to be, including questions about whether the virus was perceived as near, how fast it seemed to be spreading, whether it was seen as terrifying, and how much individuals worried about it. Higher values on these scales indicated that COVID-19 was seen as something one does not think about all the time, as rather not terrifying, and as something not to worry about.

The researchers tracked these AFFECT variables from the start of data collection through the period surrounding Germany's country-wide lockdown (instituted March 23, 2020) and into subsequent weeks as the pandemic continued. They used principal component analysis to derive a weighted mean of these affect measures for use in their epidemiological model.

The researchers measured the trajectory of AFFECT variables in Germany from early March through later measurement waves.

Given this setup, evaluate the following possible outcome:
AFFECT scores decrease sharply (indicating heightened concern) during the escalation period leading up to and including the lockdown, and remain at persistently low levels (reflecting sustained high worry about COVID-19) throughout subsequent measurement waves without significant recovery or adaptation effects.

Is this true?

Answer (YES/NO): NO